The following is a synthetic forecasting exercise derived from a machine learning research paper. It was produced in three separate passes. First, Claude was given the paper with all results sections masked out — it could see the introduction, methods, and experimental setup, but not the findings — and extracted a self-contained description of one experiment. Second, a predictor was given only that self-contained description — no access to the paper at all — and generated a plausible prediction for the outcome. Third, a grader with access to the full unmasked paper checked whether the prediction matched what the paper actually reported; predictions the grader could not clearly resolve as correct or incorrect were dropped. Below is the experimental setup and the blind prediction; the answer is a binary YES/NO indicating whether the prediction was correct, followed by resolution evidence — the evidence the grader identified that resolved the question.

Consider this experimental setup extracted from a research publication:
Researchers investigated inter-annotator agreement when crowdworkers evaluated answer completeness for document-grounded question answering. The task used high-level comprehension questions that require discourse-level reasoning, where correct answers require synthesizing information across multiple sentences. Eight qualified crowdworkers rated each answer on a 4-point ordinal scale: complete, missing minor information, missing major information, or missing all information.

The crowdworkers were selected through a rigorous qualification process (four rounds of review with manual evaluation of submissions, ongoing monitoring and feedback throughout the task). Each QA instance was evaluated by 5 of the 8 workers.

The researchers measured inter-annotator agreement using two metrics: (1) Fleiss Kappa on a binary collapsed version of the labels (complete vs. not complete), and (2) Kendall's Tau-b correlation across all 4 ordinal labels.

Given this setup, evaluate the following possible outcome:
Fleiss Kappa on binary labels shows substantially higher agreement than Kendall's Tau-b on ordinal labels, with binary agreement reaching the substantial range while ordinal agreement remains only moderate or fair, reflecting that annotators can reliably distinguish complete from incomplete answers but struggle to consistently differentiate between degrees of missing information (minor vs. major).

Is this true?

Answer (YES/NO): NO